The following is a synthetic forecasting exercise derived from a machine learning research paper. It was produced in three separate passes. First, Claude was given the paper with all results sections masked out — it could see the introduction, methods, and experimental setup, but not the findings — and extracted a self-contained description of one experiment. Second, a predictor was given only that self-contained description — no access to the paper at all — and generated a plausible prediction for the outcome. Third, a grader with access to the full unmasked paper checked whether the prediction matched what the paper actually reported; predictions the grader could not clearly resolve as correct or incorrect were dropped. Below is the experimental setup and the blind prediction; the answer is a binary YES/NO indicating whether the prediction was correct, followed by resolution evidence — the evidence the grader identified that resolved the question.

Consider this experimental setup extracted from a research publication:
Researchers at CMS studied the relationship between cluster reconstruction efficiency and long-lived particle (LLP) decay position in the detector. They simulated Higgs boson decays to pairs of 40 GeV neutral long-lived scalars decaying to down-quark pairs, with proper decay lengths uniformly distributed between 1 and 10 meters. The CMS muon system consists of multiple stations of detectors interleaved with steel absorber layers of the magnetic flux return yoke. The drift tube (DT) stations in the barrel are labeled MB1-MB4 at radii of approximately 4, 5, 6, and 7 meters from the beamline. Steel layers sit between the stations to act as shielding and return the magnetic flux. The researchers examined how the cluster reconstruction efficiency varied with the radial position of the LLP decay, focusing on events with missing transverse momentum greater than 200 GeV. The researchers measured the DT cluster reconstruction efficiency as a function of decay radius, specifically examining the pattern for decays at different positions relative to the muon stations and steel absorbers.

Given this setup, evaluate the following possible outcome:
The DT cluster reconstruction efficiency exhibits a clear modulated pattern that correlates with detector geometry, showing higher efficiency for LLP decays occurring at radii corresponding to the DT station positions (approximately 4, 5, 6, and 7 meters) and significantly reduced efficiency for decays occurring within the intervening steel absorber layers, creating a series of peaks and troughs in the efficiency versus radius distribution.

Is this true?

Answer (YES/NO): NO